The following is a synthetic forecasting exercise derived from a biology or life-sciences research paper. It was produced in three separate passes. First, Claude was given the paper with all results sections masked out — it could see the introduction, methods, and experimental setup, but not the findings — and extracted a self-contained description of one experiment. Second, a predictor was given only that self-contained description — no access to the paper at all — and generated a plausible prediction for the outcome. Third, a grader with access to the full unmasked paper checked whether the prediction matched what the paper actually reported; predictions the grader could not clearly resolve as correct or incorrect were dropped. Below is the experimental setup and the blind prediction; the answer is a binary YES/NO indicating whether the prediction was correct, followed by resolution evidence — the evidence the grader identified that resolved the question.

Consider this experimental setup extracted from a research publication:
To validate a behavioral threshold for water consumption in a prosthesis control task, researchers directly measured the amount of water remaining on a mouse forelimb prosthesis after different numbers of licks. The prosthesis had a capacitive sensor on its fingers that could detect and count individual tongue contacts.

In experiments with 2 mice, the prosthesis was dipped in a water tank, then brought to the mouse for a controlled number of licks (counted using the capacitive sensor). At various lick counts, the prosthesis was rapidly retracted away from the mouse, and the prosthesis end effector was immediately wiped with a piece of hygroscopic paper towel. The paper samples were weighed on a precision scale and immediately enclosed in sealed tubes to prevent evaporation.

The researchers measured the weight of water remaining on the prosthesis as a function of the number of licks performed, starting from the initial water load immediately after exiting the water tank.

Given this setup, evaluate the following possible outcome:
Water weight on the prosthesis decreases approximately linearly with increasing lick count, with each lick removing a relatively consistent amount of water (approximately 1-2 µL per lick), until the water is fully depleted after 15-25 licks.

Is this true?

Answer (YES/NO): NO